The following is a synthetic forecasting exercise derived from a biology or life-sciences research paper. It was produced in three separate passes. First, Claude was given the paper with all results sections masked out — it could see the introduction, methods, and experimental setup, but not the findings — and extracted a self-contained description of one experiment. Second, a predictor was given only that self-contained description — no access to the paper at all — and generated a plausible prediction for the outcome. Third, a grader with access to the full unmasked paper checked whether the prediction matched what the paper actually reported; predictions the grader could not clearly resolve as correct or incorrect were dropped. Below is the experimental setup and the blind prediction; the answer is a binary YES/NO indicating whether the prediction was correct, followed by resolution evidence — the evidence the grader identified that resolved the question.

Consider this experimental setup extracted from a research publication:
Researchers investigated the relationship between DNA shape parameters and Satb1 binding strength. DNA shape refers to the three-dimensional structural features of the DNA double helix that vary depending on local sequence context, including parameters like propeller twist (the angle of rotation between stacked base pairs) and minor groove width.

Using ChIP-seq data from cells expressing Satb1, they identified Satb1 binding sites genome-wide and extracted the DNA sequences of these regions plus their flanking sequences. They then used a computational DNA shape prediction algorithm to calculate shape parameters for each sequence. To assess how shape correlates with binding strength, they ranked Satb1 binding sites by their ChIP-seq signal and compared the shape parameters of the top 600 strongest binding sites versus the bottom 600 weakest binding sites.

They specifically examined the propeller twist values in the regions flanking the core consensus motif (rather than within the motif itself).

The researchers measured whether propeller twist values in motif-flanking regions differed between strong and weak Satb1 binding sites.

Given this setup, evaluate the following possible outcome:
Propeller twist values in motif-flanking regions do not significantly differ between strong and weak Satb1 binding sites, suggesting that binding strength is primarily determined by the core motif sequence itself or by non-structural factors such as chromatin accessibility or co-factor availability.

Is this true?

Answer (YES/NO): NO